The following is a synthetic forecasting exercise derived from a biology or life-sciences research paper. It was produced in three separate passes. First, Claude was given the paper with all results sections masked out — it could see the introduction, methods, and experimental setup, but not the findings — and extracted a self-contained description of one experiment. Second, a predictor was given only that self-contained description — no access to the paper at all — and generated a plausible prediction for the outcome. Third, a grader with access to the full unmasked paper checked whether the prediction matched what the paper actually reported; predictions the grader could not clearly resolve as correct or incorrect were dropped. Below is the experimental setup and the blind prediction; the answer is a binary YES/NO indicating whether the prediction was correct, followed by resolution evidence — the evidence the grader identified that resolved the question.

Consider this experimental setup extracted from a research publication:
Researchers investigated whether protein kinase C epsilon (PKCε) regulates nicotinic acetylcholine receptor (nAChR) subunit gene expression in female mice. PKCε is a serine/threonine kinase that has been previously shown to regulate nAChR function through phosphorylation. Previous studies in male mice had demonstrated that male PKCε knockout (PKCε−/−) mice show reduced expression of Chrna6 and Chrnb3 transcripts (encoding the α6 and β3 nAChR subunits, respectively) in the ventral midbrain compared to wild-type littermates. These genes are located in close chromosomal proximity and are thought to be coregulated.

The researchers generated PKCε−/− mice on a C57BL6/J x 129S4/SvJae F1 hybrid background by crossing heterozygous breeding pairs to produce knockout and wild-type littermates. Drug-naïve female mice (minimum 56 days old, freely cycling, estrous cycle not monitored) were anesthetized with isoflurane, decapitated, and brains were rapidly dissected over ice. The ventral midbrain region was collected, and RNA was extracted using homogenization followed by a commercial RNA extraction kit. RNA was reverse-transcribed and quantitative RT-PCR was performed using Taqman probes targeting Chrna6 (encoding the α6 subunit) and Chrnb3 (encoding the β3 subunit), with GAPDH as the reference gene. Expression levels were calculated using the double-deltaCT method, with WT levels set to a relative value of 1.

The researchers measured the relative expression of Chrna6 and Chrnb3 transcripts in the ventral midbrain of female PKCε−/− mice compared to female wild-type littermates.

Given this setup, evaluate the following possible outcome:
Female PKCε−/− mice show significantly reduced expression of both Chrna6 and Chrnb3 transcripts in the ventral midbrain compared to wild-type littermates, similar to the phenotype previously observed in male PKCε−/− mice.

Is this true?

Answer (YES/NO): NO